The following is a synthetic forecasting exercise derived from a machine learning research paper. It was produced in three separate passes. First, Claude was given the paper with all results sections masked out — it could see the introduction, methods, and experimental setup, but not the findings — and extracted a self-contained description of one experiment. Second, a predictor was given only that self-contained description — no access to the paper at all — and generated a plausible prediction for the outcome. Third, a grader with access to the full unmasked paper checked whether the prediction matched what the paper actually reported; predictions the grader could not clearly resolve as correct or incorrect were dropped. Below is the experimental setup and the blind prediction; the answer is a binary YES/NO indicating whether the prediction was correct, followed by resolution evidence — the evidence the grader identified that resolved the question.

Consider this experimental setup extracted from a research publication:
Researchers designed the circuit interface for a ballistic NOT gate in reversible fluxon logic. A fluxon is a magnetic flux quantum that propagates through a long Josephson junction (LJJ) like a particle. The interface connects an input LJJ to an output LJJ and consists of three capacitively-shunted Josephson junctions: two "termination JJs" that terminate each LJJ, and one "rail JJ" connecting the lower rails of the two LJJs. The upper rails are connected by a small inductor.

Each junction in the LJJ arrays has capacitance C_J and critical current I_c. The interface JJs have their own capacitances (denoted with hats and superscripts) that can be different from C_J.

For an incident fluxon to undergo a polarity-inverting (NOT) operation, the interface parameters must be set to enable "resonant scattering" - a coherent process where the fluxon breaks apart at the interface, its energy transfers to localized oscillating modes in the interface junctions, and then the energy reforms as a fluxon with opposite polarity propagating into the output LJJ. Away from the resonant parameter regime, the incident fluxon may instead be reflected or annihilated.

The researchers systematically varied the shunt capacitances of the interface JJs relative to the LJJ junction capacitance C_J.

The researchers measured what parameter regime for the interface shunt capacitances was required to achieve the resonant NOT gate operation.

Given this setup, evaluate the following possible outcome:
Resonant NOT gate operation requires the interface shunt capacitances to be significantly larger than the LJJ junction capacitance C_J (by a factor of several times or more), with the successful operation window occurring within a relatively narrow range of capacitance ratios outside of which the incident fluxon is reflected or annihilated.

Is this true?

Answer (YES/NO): YES